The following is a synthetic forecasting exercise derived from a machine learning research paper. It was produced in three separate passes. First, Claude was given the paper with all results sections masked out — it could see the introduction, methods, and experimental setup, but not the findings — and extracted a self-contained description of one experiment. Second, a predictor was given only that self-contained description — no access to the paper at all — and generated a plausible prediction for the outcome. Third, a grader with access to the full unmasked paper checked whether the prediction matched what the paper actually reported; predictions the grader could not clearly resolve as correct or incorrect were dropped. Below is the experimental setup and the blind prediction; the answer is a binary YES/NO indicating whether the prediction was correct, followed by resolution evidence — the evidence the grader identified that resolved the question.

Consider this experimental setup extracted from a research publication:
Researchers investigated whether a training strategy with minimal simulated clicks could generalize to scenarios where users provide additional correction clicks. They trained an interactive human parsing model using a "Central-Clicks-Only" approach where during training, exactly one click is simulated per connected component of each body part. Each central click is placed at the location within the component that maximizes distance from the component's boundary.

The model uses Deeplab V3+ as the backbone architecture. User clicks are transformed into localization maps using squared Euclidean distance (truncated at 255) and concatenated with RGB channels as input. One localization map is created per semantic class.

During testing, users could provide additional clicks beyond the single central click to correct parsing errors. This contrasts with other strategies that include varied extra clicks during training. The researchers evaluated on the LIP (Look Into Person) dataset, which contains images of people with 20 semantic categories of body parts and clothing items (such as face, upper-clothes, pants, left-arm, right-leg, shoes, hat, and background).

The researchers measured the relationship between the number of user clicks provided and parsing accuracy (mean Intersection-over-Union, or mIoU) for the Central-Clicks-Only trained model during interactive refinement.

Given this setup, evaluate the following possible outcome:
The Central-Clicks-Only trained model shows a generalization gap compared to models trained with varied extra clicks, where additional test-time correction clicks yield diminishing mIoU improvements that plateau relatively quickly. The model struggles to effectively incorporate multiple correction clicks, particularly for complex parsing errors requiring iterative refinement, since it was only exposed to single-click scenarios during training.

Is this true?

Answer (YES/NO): YES